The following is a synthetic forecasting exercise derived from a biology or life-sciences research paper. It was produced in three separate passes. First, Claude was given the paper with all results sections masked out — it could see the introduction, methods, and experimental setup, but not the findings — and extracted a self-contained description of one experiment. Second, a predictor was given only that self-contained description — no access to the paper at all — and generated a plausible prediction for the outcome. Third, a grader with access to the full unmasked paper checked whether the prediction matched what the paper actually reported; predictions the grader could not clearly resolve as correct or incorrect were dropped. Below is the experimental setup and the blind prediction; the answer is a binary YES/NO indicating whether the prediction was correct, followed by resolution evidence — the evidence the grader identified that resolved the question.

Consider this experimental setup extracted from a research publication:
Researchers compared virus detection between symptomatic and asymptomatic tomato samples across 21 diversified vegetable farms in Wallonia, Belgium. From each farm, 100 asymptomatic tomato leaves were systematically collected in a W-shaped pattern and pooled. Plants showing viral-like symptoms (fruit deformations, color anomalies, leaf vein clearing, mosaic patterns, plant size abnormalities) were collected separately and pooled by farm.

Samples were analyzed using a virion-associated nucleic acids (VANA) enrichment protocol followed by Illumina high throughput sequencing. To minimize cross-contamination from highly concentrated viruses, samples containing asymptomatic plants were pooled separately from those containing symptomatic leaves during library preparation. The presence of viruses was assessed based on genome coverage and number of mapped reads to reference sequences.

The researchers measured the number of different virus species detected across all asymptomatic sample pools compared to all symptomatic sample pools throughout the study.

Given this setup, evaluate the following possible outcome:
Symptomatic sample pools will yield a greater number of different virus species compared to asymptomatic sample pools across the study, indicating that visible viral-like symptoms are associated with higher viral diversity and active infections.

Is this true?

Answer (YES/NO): NO